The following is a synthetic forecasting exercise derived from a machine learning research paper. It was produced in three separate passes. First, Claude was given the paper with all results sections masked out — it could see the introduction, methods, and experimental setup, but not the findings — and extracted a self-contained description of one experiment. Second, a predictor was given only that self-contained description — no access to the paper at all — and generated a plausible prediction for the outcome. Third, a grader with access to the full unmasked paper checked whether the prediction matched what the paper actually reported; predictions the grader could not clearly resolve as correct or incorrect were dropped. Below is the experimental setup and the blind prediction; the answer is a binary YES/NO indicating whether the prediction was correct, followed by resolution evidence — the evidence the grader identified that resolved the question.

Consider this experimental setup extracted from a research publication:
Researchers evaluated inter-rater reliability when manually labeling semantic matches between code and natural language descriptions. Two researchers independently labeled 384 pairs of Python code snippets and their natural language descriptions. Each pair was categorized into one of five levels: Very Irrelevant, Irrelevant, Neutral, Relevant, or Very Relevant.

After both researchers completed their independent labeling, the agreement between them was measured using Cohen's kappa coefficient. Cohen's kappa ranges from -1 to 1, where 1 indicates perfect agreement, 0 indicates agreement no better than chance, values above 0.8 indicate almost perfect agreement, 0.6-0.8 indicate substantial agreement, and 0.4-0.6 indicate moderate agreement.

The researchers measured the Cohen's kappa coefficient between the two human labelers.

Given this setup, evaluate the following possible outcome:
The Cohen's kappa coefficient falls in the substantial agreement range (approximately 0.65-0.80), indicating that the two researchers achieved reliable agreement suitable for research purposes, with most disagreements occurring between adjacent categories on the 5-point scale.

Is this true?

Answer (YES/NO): NO